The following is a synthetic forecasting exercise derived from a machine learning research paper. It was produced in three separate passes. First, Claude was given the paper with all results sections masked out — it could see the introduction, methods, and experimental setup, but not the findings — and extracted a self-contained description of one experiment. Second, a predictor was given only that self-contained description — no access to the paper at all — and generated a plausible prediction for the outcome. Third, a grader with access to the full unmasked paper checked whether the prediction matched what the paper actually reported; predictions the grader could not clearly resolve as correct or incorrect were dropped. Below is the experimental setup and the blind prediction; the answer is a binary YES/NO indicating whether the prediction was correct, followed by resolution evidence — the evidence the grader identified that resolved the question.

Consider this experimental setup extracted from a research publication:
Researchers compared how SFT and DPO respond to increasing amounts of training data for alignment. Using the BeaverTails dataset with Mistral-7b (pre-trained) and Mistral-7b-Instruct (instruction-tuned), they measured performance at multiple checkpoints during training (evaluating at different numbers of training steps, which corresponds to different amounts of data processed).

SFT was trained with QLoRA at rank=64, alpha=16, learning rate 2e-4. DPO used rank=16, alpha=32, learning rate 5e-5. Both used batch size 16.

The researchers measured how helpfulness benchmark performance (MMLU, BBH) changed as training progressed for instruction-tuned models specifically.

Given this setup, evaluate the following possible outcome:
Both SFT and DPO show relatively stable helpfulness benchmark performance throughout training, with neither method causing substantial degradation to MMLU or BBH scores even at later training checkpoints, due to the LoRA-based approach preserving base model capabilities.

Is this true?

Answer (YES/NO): NO